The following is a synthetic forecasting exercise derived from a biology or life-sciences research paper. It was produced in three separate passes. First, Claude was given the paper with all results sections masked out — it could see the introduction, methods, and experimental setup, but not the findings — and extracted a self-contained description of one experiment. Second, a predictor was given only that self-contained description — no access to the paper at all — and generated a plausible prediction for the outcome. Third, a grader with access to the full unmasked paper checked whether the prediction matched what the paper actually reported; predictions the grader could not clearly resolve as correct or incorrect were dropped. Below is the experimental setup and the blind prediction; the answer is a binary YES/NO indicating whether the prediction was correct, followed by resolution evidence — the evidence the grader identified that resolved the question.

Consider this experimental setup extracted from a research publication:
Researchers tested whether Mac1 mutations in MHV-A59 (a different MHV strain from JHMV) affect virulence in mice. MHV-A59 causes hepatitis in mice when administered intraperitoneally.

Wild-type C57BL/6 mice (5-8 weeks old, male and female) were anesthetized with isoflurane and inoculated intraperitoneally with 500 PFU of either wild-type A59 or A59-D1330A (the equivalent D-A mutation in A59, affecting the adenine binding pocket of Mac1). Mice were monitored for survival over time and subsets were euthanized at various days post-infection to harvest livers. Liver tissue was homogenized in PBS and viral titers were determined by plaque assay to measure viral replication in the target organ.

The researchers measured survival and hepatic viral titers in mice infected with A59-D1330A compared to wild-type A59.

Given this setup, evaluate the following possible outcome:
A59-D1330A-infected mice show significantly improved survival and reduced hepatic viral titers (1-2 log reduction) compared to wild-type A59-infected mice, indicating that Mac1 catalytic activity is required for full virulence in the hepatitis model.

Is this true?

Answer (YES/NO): NO